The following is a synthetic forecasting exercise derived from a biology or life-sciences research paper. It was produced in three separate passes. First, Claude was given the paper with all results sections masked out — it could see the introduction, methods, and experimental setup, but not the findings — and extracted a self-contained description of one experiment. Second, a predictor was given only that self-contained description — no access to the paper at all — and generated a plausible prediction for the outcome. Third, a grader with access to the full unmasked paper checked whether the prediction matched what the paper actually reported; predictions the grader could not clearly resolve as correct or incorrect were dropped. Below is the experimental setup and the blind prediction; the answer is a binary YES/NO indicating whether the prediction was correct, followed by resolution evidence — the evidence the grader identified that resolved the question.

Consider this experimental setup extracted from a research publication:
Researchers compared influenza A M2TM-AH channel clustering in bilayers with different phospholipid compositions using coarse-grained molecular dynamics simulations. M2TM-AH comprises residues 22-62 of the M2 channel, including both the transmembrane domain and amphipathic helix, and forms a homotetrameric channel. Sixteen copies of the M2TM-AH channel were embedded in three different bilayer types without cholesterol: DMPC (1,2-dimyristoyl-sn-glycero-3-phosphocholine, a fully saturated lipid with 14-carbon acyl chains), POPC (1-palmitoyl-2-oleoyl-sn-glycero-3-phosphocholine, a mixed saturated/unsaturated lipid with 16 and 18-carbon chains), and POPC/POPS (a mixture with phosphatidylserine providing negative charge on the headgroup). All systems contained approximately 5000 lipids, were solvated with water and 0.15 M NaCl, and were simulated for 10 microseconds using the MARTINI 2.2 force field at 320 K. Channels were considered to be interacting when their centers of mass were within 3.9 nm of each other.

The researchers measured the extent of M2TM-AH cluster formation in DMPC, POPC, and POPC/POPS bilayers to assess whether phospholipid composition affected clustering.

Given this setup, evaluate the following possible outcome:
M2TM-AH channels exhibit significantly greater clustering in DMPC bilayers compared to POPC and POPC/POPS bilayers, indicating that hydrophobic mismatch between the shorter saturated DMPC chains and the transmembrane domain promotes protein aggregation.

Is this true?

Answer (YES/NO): NO